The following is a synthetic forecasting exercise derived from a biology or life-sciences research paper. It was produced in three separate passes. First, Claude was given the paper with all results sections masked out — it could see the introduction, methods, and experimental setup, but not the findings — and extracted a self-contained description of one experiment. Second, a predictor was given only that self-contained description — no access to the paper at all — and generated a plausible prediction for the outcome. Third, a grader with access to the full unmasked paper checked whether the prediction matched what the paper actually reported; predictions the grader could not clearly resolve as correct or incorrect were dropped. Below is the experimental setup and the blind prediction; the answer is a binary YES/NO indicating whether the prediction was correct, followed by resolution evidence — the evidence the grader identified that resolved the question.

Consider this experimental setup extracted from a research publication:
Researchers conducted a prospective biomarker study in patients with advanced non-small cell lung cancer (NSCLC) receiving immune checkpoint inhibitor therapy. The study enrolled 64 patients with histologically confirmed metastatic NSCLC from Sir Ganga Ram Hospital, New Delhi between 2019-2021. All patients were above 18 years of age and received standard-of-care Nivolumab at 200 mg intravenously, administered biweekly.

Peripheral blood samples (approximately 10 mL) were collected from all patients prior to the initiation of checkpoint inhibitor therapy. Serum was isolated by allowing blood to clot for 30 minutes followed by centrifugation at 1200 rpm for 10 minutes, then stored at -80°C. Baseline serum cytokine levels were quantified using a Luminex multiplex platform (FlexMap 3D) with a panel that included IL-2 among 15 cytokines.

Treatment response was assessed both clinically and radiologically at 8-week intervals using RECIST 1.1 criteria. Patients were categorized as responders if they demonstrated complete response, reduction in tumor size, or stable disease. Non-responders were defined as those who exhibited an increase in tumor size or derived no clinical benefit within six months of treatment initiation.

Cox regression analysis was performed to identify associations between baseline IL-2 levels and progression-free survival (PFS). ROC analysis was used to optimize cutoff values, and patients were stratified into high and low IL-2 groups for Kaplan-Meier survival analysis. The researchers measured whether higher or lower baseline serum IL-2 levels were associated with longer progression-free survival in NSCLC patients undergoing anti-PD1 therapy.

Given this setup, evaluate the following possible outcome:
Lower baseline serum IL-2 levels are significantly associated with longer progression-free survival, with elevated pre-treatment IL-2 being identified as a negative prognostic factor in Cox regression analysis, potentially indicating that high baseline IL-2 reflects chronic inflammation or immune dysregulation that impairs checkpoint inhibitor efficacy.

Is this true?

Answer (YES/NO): NO